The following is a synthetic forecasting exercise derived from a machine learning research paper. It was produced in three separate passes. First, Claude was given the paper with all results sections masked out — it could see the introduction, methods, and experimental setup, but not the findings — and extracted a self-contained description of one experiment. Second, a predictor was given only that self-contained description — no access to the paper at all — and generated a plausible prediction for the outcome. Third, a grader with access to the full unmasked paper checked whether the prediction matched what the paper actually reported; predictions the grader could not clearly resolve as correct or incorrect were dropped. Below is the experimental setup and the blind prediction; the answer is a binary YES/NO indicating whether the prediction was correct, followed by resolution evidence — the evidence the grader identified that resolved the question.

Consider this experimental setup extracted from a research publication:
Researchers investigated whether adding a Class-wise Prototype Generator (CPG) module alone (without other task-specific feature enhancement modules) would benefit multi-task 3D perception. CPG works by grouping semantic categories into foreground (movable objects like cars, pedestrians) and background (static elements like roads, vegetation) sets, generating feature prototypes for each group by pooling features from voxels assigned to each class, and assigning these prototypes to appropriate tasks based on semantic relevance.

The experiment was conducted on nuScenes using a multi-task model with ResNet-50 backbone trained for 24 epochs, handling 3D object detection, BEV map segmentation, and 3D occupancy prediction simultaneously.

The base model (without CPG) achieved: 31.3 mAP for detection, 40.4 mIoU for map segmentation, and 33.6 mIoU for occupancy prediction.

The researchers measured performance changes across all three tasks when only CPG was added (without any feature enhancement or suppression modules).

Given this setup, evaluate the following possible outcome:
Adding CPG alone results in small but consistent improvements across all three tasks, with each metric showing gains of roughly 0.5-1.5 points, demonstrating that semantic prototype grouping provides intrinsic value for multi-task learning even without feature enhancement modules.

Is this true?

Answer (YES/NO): NO